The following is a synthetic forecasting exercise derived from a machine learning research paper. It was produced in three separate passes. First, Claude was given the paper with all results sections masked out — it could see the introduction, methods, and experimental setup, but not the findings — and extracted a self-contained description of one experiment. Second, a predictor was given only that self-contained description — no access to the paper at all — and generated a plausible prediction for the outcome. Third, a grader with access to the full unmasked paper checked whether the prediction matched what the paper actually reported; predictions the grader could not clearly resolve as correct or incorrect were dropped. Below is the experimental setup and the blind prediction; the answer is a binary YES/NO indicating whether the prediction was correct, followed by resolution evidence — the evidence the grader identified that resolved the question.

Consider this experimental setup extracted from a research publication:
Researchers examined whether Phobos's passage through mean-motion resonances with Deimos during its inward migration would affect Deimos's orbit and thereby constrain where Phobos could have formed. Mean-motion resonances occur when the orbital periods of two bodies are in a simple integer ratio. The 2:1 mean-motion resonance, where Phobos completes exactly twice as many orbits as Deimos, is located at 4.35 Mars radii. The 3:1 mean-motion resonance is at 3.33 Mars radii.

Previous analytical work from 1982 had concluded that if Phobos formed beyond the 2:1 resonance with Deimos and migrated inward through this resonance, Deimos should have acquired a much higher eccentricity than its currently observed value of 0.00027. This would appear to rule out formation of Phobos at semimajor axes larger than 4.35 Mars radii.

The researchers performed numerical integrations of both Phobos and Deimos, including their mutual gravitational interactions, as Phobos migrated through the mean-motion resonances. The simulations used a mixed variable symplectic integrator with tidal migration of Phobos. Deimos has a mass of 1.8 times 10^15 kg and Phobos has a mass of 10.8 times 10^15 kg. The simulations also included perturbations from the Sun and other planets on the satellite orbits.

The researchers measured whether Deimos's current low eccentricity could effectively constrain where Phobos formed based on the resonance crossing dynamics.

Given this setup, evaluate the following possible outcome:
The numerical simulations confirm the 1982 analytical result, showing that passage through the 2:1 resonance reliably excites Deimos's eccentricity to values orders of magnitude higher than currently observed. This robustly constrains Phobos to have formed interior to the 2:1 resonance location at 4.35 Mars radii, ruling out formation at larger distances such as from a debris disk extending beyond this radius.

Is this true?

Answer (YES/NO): NO